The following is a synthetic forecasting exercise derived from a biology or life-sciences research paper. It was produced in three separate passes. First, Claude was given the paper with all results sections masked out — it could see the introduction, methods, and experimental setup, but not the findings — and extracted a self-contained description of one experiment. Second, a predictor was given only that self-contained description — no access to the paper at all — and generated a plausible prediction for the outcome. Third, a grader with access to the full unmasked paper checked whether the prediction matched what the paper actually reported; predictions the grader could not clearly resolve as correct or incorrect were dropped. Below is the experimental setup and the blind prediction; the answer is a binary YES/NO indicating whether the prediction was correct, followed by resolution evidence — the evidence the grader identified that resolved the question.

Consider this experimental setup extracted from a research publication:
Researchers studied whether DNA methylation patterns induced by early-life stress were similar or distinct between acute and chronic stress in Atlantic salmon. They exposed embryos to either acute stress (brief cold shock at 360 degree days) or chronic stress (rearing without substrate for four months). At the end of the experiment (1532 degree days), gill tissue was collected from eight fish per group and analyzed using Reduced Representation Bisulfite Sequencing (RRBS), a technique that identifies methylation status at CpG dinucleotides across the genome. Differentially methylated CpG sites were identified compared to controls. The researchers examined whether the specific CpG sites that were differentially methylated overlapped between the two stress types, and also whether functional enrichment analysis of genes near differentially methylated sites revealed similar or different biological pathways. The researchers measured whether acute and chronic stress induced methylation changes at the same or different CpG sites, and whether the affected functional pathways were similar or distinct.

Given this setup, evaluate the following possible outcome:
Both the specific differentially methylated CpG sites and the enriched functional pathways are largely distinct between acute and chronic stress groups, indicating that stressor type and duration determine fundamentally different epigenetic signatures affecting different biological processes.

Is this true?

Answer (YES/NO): NO